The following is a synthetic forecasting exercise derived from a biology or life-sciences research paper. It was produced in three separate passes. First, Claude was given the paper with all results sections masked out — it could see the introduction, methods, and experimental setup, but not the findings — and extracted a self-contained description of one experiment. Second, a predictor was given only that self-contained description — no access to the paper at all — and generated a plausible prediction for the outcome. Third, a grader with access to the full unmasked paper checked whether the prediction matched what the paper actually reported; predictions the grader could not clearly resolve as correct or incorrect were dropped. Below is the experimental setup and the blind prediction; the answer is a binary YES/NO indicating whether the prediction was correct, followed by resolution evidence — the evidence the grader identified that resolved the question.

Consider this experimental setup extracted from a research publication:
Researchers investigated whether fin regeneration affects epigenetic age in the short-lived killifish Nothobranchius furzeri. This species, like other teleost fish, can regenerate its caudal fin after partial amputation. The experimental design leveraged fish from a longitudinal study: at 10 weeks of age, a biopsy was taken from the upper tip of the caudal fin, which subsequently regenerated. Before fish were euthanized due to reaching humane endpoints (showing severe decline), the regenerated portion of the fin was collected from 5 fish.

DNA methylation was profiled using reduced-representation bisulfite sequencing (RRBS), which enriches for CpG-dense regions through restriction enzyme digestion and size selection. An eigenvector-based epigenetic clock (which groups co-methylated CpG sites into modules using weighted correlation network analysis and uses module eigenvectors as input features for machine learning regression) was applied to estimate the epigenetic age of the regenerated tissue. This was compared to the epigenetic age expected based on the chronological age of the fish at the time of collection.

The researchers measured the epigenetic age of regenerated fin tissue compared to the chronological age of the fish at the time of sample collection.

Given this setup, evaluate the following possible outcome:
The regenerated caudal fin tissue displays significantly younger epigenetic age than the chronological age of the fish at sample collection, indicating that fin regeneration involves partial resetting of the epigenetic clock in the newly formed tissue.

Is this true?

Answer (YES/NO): NO